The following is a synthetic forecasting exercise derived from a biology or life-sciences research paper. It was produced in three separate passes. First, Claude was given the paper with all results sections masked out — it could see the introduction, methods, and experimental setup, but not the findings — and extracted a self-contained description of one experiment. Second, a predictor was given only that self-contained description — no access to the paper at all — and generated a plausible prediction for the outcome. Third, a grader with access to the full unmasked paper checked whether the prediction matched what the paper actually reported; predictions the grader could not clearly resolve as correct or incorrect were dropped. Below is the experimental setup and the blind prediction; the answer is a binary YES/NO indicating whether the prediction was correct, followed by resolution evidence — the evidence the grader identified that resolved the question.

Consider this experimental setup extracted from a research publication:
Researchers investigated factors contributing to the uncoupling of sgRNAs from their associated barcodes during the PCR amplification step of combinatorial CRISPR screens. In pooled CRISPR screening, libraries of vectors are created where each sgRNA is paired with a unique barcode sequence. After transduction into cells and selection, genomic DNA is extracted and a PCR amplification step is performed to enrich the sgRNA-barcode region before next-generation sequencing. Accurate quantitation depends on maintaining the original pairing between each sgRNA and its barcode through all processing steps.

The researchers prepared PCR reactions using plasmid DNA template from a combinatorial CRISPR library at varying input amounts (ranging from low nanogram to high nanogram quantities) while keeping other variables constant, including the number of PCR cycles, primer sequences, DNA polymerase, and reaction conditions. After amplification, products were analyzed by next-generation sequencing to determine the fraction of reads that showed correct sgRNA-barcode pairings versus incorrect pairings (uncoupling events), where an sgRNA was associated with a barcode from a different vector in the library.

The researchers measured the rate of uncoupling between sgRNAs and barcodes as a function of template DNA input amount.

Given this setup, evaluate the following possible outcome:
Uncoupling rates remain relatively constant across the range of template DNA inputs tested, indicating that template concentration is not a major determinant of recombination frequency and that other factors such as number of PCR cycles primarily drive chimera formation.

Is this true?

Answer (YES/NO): NO